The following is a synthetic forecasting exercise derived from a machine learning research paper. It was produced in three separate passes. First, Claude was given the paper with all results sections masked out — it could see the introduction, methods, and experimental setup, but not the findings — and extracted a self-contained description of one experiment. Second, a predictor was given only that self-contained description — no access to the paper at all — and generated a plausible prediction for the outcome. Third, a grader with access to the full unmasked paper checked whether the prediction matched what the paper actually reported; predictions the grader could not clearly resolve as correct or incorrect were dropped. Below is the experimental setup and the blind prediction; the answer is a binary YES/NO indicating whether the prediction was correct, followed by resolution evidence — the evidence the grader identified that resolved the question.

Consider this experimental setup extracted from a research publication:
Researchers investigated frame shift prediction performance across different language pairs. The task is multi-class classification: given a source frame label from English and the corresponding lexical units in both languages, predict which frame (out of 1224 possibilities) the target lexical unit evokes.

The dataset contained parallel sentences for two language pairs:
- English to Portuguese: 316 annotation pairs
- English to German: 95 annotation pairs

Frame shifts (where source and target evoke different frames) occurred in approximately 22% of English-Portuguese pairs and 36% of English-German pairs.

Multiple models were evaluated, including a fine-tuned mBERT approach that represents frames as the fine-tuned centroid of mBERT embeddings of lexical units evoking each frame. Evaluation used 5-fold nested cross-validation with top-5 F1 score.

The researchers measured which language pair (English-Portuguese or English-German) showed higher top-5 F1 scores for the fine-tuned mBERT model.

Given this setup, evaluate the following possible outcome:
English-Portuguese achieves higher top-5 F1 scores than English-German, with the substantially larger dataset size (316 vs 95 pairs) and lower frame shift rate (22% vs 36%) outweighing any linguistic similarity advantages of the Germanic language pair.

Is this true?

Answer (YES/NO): YES